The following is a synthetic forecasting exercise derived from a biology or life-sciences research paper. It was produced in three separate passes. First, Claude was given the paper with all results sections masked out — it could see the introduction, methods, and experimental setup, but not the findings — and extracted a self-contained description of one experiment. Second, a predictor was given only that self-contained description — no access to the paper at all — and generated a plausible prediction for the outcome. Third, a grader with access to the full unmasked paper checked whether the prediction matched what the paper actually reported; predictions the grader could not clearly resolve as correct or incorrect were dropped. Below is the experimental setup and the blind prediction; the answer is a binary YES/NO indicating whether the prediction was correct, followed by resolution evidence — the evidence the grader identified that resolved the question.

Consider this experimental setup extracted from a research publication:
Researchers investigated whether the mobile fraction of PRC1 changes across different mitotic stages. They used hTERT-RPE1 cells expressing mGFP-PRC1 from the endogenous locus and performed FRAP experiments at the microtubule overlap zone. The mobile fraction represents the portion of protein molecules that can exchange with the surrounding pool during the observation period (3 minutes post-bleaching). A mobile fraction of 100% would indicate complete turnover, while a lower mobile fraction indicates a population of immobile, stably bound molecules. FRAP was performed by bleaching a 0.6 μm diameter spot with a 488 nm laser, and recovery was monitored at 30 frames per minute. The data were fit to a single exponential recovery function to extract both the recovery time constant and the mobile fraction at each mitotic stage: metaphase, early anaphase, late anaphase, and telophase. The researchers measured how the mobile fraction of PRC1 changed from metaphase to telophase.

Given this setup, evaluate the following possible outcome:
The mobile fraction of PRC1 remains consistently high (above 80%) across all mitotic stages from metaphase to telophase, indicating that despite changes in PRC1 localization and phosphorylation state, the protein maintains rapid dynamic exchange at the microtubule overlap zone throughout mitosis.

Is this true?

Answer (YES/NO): NO